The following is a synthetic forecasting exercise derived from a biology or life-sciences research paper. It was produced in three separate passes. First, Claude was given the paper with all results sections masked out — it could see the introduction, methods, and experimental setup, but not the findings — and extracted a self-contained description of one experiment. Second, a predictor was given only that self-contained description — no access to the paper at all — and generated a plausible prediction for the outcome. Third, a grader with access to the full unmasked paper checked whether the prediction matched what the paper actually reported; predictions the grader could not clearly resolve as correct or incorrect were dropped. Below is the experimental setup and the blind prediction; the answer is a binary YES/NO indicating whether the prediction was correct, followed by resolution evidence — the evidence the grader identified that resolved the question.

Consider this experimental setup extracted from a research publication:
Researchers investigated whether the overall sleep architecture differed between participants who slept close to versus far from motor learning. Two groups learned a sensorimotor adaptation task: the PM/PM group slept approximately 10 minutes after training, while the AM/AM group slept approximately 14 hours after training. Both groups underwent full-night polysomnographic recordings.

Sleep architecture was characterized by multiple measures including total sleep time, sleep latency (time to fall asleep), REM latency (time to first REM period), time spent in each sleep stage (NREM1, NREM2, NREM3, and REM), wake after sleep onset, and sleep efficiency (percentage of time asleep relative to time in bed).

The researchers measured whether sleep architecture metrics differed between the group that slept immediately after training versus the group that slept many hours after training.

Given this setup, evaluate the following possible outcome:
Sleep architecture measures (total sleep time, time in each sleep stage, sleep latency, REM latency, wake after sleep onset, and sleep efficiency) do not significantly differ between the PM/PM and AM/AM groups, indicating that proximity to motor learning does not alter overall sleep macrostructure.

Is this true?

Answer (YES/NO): YES